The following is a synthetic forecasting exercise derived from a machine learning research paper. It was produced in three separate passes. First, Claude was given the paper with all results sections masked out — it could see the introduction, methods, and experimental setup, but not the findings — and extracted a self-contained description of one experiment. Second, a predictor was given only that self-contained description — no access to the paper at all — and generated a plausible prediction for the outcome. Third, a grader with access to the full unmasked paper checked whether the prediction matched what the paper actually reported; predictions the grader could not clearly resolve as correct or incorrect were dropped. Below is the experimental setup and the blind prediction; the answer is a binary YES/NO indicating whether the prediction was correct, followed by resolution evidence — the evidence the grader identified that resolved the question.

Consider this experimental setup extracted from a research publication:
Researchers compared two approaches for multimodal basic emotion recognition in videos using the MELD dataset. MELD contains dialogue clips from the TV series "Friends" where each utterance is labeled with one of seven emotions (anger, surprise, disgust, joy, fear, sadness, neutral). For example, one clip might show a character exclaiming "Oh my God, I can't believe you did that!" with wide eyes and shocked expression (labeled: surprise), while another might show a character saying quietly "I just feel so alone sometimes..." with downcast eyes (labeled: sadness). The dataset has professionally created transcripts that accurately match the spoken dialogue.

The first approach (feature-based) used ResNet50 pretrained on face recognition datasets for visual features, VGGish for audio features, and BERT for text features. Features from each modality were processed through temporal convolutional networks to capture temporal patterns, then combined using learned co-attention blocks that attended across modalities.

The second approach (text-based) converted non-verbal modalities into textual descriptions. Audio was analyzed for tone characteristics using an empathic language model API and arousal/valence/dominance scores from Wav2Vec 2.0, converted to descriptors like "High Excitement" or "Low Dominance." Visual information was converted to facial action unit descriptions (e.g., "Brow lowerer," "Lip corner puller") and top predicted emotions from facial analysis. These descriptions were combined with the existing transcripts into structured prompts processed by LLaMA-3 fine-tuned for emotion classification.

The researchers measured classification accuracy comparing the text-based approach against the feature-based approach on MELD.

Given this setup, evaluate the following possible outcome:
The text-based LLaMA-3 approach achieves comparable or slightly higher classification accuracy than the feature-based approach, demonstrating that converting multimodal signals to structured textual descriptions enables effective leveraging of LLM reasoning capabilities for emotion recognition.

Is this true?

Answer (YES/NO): YES